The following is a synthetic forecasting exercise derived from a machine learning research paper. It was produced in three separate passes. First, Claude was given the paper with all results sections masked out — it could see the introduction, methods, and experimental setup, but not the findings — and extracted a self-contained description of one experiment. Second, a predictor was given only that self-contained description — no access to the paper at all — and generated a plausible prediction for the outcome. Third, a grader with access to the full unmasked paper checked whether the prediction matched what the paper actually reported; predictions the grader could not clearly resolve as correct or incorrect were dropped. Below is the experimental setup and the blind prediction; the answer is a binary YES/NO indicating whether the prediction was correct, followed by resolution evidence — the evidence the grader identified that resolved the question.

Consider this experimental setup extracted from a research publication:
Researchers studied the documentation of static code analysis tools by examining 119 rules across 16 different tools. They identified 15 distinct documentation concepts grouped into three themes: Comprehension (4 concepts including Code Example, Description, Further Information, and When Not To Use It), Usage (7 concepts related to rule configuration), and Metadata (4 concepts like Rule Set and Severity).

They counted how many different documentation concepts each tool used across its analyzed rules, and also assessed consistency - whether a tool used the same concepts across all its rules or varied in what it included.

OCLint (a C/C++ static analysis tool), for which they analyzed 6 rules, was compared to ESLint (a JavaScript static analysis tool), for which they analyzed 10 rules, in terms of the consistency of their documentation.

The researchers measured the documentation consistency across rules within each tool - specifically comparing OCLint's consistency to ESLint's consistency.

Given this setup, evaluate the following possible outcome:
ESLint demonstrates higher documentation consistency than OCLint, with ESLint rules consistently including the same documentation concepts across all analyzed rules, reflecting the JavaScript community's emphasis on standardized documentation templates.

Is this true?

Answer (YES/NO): NO